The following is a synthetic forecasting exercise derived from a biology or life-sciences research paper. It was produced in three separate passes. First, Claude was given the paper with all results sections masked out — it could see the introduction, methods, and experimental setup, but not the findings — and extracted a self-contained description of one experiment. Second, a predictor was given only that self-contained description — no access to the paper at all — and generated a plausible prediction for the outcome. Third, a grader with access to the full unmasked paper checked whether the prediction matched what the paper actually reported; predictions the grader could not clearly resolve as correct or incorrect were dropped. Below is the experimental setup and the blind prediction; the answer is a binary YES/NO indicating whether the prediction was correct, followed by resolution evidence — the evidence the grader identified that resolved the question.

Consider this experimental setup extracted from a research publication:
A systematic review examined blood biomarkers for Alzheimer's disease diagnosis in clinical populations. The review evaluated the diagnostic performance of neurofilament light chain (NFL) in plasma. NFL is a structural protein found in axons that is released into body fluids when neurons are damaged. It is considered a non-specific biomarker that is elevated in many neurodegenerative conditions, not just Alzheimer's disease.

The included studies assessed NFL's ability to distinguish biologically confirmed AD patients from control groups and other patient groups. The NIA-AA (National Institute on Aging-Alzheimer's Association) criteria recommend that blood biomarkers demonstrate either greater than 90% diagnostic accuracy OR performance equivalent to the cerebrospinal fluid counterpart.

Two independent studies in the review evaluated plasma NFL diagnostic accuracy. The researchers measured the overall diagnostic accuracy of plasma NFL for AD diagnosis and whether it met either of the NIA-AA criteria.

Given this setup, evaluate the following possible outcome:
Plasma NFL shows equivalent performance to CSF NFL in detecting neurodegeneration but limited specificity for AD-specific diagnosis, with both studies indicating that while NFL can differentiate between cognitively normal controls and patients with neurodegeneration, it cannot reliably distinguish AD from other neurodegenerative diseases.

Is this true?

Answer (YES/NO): NO